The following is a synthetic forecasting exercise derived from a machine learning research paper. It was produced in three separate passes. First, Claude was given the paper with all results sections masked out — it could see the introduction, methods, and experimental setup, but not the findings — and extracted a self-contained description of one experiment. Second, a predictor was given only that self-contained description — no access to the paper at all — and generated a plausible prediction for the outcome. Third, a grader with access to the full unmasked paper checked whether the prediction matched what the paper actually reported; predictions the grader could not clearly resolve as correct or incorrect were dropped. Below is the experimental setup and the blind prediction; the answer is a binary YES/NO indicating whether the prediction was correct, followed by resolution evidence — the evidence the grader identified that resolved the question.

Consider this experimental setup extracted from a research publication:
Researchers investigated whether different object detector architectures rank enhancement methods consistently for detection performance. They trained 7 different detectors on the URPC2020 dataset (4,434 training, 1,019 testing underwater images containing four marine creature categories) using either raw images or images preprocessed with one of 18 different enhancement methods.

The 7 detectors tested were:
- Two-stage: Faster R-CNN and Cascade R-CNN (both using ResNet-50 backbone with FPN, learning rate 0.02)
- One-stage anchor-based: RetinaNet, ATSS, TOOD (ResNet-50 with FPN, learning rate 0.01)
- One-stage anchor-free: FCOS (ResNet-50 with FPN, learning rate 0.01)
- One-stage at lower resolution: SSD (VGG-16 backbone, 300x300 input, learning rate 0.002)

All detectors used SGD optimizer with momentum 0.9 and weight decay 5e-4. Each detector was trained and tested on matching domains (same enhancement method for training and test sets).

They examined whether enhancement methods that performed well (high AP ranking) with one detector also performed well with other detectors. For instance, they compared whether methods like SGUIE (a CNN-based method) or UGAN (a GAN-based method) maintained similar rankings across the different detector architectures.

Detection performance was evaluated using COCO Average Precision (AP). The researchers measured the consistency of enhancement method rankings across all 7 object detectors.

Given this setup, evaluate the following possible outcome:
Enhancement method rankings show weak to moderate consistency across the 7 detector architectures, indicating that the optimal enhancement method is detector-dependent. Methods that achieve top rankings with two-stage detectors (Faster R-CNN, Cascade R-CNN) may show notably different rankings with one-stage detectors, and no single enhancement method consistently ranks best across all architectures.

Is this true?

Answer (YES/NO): NO